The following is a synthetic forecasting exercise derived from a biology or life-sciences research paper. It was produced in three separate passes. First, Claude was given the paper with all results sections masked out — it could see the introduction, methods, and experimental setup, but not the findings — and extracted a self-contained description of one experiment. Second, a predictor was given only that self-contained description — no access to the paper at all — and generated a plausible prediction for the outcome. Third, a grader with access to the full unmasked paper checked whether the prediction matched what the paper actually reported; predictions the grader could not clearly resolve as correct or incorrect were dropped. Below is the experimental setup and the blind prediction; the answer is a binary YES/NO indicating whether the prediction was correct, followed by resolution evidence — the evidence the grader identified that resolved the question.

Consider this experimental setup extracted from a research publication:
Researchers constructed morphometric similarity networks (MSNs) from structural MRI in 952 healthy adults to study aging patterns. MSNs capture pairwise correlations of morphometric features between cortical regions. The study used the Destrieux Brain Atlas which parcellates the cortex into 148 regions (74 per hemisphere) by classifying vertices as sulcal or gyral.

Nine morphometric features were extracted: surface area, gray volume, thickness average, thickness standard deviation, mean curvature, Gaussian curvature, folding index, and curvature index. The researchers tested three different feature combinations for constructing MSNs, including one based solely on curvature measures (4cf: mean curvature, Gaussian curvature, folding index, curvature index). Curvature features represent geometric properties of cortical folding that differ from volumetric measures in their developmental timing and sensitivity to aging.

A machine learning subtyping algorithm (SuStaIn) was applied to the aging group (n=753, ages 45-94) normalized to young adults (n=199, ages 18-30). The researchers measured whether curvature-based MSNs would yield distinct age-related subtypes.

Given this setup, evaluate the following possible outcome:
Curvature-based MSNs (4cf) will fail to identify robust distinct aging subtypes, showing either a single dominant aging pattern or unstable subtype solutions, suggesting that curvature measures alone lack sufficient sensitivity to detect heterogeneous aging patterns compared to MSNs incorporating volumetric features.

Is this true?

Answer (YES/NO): YES